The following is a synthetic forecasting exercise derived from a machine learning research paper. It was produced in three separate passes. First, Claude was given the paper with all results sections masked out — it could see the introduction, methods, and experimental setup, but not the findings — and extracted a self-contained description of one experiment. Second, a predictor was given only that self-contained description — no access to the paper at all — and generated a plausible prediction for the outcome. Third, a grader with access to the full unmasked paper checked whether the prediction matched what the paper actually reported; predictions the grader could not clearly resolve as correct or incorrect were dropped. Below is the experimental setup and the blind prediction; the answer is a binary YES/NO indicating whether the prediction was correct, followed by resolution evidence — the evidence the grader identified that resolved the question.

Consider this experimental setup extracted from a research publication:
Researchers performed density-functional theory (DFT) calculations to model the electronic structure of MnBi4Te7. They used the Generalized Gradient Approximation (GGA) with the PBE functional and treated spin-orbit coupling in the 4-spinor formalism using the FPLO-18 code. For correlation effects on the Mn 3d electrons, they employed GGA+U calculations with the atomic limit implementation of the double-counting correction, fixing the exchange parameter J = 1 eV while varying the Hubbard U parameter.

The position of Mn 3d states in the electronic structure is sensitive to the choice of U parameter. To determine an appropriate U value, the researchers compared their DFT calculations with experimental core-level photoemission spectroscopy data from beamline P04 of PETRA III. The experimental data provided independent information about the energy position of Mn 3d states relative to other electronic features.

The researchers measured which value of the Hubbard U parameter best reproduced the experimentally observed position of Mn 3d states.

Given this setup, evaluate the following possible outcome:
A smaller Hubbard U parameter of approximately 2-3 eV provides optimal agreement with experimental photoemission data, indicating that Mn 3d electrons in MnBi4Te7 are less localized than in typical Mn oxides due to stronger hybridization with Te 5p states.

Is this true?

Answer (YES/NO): NO